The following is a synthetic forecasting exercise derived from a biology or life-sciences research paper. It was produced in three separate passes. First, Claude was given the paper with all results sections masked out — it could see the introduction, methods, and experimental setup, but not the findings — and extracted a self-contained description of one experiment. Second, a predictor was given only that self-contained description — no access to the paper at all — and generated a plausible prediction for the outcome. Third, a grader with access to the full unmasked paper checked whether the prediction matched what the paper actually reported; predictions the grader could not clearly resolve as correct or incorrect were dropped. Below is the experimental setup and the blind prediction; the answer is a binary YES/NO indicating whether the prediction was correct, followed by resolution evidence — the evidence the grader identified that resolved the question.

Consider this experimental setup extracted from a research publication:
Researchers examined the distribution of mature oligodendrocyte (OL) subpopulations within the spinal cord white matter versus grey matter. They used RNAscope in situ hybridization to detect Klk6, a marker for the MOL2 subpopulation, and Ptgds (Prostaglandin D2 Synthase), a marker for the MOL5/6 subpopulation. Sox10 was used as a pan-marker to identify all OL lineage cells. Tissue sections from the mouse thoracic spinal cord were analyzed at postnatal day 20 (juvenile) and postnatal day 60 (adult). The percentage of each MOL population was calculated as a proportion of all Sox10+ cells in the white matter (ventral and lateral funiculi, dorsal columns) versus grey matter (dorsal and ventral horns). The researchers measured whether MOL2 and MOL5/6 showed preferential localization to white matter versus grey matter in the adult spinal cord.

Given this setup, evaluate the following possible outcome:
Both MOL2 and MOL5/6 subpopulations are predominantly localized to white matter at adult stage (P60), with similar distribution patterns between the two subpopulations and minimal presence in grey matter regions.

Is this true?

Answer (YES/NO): NO